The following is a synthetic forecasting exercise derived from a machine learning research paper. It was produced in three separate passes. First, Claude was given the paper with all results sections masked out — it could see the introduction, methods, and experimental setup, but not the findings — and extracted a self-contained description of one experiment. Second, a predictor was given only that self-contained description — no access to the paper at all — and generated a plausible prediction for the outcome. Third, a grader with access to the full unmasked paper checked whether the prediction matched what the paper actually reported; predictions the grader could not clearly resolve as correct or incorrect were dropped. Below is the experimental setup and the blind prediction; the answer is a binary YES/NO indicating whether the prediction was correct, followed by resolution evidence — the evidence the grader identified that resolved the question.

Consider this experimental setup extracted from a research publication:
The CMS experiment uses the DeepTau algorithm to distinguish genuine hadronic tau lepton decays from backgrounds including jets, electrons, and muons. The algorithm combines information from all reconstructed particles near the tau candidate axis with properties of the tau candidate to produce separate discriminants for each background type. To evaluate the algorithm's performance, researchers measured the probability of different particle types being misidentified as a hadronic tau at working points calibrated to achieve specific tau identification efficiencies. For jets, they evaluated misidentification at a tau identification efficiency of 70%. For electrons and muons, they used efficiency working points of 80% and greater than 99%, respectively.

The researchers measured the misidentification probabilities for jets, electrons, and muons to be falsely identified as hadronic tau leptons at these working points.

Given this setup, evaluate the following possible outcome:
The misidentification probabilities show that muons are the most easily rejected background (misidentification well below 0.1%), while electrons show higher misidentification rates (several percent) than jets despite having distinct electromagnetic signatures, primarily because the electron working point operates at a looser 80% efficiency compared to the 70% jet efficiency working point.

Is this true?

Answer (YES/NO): NO